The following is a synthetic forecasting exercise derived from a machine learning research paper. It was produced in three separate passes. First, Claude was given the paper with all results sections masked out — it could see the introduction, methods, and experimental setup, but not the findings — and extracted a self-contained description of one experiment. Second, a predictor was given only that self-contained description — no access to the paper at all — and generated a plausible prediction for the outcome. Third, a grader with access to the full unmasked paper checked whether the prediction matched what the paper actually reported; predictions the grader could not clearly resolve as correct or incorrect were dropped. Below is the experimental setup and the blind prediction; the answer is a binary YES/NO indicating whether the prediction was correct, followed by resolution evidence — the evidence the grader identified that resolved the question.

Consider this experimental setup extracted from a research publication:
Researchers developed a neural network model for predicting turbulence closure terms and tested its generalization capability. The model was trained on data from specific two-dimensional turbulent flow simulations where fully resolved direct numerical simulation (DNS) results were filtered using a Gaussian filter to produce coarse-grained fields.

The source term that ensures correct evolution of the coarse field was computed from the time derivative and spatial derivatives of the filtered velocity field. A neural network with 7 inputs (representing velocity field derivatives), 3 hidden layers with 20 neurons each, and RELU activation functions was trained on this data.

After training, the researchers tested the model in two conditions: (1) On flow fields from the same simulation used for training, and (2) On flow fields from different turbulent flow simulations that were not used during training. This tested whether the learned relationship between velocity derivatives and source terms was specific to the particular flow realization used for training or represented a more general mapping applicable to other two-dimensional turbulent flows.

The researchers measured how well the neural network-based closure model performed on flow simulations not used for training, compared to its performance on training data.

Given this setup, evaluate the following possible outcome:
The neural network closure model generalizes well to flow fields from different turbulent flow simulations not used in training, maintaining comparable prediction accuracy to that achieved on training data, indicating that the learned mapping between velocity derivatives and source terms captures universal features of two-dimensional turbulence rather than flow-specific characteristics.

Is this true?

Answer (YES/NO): YES